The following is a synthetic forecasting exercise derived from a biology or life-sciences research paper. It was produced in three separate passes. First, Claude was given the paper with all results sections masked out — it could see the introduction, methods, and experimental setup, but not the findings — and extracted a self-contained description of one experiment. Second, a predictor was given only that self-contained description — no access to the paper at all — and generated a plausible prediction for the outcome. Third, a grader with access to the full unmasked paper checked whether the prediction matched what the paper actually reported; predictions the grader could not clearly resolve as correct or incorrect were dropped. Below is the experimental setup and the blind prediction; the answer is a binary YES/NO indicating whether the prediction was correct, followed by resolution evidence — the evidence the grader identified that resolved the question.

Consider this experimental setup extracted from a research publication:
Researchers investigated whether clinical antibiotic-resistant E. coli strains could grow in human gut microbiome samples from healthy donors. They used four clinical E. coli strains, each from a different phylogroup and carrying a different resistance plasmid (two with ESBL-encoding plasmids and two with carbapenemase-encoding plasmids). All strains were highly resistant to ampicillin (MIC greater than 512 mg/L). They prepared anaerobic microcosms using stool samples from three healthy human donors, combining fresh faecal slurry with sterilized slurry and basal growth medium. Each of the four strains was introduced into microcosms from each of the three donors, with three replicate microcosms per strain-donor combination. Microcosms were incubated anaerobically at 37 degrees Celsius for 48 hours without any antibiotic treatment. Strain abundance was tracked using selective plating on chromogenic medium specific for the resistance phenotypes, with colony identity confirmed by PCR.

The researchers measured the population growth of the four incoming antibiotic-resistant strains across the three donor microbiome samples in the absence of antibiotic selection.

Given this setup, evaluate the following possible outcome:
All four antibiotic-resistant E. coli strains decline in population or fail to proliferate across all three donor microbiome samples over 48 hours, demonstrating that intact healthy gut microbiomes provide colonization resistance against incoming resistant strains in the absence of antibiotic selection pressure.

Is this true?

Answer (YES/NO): NO